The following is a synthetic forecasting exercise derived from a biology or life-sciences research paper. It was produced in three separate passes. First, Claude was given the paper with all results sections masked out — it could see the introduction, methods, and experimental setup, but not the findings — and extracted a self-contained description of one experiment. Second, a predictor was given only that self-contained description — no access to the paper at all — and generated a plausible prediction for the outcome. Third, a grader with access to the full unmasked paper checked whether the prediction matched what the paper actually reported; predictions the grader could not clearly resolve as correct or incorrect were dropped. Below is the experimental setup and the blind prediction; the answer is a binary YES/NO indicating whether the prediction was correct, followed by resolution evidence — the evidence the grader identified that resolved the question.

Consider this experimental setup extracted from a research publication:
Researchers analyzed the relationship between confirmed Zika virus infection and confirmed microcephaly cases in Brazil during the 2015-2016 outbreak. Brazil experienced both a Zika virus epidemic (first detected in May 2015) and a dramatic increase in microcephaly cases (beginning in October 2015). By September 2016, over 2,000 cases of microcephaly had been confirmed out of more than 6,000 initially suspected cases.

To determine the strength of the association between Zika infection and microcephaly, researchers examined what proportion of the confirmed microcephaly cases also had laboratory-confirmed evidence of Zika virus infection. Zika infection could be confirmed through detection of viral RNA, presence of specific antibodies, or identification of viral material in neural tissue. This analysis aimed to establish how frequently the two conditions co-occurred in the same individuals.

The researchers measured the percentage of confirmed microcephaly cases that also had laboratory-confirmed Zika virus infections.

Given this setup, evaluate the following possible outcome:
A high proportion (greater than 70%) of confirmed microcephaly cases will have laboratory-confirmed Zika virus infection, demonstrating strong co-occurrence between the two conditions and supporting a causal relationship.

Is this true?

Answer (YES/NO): NO